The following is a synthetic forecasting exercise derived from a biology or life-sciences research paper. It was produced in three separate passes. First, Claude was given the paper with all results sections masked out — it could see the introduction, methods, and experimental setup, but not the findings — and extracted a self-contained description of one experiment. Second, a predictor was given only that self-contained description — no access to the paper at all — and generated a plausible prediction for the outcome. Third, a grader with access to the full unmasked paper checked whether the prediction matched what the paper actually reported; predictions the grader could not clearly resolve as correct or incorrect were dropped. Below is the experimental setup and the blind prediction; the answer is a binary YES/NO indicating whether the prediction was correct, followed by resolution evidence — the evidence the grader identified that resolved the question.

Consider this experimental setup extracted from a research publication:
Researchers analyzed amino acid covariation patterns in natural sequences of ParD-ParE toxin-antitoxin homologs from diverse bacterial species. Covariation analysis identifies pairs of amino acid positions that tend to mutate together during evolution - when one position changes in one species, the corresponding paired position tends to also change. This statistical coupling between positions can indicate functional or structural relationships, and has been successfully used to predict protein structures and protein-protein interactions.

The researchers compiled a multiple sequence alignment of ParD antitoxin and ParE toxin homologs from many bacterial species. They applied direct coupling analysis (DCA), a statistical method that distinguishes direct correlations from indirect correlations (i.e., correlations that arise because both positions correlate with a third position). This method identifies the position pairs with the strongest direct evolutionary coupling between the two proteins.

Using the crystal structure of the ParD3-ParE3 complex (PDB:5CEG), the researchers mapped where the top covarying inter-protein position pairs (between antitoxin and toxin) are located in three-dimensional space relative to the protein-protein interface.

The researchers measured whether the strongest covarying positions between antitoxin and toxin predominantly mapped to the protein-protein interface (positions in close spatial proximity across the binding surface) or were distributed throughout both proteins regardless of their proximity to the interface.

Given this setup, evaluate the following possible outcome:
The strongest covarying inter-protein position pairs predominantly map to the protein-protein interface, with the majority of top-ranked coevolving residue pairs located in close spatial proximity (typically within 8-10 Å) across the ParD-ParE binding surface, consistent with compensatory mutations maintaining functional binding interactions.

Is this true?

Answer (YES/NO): YES